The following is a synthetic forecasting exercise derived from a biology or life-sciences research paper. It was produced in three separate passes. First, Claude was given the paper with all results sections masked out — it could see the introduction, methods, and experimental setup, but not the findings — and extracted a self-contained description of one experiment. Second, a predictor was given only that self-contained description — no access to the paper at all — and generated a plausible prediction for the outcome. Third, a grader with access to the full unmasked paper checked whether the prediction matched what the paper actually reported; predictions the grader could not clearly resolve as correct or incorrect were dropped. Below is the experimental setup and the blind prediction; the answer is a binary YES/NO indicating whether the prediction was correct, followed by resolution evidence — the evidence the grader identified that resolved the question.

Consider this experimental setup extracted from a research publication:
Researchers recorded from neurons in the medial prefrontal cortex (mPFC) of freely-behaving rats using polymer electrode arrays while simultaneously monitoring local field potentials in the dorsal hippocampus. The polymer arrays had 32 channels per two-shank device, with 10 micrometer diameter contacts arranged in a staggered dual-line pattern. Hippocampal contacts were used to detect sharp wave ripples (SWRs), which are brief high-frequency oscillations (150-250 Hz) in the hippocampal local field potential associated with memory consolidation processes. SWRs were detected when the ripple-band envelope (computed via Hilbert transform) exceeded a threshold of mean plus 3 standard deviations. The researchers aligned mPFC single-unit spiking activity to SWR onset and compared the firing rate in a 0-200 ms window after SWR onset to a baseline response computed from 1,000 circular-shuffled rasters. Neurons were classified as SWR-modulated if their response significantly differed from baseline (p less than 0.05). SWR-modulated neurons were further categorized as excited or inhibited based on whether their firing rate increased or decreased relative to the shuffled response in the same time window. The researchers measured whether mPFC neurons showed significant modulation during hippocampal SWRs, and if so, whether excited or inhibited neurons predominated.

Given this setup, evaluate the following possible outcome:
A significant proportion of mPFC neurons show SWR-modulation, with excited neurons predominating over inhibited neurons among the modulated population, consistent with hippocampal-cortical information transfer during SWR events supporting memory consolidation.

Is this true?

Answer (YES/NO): YES